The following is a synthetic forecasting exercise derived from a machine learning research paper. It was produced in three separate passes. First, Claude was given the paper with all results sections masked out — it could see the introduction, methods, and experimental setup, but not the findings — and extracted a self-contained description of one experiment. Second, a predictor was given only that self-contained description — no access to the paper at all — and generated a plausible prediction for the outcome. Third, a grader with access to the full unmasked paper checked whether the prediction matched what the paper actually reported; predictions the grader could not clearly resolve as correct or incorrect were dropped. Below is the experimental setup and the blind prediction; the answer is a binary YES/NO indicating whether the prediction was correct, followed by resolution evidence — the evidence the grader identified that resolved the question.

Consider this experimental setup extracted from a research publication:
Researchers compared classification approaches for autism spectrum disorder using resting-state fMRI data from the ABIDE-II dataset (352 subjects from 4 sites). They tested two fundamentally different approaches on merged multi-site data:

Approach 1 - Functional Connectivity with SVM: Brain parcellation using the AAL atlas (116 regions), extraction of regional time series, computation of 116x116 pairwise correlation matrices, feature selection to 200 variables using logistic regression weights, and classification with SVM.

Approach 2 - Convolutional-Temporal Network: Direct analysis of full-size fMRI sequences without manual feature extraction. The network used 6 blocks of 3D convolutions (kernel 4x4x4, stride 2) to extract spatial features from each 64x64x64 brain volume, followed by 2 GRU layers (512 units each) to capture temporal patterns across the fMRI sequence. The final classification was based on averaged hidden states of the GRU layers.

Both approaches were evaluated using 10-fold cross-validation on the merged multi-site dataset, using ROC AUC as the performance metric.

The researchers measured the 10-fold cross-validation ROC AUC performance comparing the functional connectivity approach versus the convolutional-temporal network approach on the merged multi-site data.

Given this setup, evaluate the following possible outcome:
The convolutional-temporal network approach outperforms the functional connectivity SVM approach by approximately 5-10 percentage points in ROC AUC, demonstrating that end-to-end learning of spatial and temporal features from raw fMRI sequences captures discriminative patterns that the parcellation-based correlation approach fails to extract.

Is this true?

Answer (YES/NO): NO